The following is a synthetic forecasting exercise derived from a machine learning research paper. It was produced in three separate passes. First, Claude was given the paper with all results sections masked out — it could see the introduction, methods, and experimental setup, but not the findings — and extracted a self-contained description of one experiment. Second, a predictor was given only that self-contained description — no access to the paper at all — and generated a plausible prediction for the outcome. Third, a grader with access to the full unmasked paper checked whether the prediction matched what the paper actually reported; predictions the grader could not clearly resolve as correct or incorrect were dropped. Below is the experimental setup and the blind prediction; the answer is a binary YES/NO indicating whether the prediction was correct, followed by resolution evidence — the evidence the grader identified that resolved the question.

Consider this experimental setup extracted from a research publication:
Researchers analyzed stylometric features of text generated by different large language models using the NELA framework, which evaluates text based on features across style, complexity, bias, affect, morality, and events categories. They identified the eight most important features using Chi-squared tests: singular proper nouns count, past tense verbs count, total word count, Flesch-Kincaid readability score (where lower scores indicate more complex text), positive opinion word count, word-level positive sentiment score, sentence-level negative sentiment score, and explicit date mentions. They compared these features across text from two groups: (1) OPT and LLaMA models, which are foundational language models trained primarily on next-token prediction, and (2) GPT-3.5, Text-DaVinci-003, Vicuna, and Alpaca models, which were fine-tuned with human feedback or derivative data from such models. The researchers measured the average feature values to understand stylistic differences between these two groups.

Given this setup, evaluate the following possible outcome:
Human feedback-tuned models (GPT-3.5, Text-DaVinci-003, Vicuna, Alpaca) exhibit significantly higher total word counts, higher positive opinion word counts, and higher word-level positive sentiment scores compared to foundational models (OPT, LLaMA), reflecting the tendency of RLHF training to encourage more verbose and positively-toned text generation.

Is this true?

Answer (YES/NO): NO